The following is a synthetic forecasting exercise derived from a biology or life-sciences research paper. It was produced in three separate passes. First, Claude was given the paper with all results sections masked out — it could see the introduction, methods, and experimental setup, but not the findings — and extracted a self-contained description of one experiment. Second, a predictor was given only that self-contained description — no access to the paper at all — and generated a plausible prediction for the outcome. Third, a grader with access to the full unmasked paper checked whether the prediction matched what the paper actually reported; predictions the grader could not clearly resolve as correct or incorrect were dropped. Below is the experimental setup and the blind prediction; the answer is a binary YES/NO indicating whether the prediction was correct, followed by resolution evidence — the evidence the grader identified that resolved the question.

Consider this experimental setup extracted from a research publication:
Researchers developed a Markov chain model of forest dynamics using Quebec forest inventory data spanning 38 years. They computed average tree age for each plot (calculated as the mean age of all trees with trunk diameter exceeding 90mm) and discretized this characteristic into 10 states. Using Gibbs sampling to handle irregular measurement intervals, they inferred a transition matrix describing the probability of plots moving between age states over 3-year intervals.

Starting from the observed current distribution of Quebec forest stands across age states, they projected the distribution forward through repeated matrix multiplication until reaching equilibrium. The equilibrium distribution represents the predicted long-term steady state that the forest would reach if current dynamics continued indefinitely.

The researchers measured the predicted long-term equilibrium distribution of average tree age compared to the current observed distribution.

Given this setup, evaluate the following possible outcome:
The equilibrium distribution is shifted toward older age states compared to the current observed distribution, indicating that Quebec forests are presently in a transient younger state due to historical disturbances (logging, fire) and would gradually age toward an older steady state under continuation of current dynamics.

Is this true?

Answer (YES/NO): YES